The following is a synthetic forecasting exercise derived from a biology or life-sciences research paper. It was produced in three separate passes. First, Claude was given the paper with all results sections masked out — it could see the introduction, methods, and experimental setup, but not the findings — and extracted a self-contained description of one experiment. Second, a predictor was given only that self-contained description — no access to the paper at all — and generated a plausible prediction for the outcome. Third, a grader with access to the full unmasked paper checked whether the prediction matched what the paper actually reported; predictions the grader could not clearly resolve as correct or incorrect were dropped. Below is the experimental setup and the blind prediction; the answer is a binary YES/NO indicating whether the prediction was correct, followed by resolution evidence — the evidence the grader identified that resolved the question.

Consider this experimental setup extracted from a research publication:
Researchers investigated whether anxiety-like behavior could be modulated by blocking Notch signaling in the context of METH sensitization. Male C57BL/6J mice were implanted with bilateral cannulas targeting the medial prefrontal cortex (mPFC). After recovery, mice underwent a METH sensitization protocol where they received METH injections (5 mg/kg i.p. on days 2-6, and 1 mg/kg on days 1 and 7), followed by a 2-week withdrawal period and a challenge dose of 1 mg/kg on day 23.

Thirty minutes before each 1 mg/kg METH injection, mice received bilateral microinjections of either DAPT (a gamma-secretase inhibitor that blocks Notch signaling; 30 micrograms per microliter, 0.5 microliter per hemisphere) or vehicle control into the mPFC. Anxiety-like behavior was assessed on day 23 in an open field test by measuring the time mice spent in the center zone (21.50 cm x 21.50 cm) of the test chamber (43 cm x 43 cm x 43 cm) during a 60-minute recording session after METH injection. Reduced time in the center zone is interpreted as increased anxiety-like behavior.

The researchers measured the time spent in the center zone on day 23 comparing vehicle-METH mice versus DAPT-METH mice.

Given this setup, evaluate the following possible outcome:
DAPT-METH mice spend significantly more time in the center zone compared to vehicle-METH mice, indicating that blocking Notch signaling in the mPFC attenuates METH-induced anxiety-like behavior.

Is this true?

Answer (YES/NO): YES